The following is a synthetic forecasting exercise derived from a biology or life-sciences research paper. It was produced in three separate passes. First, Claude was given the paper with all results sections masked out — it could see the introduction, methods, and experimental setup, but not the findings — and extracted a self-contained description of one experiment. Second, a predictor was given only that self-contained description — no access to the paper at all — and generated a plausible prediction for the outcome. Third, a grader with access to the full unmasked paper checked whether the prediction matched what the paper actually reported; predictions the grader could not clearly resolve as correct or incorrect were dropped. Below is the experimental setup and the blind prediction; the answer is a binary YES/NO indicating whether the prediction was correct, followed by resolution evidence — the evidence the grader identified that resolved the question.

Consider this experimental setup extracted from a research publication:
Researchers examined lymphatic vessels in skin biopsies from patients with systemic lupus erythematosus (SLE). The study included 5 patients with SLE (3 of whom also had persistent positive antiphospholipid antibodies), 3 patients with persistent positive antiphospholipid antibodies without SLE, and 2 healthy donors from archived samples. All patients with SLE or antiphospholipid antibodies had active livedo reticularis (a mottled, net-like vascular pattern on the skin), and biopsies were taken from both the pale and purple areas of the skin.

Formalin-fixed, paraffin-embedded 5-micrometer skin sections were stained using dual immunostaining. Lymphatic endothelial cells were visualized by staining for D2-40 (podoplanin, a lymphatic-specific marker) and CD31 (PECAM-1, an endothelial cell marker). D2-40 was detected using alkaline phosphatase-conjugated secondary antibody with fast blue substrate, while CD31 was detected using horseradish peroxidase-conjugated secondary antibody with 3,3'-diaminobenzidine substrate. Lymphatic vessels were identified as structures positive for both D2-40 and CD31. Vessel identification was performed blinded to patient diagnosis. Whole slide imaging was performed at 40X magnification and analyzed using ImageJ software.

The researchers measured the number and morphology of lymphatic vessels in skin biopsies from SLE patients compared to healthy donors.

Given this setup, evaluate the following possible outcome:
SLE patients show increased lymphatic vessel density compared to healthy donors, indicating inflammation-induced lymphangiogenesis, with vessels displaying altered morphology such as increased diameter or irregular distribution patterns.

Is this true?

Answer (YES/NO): NO